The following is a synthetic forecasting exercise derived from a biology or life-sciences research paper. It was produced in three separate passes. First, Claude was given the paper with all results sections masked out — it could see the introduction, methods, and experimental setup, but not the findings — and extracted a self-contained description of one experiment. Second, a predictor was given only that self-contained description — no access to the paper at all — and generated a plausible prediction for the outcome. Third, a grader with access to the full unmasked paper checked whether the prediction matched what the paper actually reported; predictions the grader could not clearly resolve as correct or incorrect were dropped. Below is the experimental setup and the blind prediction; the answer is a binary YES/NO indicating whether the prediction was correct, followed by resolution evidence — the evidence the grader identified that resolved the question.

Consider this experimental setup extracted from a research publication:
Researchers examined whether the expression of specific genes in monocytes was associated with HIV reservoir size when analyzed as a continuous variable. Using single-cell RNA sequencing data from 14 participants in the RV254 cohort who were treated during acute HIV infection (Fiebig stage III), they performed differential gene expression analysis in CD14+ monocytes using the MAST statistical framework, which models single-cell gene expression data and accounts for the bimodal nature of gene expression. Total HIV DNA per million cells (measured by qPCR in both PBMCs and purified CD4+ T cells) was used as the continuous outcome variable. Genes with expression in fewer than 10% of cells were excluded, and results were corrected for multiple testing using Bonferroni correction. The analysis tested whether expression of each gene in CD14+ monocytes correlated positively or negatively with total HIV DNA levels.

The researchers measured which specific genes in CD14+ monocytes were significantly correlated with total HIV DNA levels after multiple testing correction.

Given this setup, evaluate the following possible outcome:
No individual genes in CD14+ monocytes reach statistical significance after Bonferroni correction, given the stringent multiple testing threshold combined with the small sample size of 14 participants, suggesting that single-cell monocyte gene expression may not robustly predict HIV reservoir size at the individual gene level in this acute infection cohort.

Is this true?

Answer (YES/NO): NO